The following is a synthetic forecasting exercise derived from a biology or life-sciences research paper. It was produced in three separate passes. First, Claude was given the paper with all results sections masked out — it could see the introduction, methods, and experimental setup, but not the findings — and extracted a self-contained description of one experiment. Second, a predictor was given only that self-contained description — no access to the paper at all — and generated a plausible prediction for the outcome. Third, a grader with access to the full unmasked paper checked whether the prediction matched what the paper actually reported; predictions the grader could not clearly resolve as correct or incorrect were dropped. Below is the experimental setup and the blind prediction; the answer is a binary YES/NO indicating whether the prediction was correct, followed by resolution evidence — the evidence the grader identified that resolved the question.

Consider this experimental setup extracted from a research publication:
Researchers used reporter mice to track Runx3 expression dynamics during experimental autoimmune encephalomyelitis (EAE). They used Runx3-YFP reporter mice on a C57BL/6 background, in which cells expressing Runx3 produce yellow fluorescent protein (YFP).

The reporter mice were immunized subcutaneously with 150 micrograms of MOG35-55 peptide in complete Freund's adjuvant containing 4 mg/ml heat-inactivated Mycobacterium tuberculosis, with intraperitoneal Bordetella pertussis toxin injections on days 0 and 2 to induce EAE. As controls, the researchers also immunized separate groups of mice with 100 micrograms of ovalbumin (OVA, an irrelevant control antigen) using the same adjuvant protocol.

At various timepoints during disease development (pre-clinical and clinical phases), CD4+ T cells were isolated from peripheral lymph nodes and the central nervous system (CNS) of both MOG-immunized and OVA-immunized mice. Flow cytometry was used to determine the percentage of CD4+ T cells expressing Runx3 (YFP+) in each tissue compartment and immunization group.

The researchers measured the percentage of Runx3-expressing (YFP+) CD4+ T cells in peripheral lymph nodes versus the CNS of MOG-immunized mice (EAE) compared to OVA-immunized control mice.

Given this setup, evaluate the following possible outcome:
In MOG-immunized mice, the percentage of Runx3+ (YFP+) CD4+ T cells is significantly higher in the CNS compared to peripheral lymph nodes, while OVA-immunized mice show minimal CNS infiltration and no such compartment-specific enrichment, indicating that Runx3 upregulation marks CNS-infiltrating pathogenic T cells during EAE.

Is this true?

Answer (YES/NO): YES